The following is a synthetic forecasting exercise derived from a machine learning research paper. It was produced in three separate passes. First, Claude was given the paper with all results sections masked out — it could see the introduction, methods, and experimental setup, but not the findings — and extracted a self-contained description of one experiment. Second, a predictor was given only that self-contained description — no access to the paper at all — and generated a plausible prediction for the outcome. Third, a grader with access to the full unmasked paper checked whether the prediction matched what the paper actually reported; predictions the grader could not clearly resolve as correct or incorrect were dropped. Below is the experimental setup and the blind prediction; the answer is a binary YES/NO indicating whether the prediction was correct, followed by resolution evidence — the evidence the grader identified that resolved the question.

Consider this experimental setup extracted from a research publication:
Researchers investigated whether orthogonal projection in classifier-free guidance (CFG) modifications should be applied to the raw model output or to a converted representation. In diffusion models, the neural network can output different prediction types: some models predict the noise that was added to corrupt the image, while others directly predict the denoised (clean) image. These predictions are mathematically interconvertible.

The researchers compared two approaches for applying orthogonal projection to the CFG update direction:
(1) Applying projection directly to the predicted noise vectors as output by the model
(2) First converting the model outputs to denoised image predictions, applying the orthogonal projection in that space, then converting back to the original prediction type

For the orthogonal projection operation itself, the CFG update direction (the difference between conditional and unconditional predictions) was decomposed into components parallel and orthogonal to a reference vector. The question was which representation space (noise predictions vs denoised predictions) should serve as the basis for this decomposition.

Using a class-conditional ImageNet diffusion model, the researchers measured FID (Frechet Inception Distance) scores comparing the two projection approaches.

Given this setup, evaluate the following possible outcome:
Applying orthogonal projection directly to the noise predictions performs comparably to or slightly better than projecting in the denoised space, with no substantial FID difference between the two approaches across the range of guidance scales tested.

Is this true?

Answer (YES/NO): NO